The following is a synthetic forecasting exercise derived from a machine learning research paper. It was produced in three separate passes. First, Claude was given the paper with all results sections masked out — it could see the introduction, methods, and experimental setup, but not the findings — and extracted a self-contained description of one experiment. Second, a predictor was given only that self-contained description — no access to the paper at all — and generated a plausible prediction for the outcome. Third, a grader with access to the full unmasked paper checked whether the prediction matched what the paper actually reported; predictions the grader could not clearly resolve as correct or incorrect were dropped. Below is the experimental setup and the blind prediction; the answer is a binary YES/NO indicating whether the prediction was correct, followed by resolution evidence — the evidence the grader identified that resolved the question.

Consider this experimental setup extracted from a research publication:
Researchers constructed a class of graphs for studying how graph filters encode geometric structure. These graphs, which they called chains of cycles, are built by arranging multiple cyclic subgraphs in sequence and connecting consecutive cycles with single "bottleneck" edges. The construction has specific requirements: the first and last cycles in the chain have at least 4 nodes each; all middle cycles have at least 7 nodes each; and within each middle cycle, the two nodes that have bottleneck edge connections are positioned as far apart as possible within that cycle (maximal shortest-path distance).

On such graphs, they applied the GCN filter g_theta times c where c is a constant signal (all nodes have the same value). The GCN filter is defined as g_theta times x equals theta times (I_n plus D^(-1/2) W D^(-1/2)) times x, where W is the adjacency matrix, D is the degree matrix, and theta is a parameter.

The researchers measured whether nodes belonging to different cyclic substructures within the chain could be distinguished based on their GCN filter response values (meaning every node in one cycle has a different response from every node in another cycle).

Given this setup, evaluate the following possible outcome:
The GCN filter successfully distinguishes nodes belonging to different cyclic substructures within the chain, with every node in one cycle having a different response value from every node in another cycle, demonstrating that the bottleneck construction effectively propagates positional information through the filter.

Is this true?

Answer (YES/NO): NO